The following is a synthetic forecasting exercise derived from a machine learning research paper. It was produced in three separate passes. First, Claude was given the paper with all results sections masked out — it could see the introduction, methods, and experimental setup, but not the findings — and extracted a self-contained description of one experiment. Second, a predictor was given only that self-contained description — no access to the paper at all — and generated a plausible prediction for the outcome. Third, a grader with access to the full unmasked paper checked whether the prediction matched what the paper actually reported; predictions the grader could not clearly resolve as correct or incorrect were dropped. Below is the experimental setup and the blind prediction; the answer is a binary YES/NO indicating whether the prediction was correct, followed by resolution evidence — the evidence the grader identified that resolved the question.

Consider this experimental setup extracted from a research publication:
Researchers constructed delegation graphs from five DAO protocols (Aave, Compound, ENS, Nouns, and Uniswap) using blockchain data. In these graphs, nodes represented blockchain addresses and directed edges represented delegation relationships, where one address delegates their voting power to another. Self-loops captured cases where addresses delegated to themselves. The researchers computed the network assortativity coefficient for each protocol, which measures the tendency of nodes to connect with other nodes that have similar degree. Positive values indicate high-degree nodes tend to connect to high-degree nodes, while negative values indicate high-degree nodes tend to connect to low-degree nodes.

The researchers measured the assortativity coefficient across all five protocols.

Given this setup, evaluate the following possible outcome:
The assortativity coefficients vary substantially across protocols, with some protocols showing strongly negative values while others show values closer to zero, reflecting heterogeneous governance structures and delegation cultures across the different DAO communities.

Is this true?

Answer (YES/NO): YES